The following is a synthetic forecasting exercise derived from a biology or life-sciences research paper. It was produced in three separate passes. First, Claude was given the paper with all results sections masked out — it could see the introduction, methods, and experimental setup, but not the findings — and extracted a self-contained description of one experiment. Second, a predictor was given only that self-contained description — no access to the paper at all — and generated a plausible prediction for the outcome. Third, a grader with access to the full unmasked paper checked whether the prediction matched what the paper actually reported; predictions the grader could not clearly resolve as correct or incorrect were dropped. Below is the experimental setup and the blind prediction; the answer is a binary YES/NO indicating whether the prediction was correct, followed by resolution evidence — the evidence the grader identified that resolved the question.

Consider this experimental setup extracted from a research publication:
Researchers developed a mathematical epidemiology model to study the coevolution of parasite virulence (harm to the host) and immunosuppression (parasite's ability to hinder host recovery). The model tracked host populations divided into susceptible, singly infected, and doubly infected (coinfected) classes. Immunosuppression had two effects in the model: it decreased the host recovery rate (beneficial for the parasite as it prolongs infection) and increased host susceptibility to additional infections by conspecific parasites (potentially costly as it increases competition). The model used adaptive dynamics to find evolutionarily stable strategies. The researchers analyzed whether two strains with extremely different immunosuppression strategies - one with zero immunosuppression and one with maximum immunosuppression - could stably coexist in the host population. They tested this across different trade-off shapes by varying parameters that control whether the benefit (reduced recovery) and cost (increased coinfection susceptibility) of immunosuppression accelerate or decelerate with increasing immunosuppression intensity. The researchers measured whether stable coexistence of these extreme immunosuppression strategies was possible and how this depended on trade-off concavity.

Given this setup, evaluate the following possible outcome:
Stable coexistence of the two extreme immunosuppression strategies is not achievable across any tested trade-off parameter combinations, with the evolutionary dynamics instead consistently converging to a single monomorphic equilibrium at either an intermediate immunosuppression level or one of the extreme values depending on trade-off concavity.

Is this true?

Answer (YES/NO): NO